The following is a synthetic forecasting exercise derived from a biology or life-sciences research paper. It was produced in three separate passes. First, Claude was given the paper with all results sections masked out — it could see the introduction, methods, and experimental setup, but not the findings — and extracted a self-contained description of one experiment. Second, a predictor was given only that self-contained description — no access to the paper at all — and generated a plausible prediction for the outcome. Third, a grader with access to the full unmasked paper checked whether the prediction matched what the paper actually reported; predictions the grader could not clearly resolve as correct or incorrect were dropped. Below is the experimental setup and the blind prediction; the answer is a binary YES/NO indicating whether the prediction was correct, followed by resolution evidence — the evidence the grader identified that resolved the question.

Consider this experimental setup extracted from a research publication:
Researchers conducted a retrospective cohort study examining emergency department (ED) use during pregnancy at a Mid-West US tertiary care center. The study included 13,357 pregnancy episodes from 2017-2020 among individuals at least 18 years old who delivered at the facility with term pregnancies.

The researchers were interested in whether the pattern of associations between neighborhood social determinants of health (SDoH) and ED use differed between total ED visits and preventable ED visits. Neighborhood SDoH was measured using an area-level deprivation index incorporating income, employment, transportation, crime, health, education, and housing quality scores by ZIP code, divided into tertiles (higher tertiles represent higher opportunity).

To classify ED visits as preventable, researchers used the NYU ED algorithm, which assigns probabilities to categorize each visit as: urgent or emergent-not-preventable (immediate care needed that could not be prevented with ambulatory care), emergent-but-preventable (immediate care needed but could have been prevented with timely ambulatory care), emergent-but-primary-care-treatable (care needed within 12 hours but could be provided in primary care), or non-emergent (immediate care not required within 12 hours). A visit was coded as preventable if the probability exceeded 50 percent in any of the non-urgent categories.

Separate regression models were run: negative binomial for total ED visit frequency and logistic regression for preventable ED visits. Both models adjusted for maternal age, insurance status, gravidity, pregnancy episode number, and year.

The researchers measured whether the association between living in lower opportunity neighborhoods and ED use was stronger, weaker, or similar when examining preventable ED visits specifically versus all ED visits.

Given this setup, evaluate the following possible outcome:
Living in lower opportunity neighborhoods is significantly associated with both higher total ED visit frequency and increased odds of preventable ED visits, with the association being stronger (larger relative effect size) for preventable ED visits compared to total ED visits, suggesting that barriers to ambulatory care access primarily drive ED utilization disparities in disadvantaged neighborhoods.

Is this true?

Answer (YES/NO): NO